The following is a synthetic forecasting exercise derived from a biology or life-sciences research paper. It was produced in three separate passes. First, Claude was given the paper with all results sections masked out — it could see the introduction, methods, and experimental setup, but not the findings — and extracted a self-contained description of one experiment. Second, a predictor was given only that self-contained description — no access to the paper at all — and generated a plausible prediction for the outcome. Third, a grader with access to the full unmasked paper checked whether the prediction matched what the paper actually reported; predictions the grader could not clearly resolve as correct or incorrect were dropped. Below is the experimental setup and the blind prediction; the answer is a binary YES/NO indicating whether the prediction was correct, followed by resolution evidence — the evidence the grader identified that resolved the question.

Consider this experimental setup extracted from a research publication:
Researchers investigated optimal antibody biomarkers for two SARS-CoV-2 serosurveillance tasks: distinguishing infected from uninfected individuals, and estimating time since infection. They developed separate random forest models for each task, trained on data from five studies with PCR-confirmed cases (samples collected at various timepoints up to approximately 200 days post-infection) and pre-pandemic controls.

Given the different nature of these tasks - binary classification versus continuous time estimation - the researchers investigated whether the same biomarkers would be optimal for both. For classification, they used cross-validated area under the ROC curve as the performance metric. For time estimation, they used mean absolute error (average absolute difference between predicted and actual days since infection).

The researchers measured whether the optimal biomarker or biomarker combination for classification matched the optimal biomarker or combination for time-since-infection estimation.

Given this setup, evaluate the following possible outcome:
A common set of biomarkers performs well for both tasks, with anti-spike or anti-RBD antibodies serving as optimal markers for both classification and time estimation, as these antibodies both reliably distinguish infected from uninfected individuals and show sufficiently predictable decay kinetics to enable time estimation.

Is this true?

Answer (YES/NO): NO